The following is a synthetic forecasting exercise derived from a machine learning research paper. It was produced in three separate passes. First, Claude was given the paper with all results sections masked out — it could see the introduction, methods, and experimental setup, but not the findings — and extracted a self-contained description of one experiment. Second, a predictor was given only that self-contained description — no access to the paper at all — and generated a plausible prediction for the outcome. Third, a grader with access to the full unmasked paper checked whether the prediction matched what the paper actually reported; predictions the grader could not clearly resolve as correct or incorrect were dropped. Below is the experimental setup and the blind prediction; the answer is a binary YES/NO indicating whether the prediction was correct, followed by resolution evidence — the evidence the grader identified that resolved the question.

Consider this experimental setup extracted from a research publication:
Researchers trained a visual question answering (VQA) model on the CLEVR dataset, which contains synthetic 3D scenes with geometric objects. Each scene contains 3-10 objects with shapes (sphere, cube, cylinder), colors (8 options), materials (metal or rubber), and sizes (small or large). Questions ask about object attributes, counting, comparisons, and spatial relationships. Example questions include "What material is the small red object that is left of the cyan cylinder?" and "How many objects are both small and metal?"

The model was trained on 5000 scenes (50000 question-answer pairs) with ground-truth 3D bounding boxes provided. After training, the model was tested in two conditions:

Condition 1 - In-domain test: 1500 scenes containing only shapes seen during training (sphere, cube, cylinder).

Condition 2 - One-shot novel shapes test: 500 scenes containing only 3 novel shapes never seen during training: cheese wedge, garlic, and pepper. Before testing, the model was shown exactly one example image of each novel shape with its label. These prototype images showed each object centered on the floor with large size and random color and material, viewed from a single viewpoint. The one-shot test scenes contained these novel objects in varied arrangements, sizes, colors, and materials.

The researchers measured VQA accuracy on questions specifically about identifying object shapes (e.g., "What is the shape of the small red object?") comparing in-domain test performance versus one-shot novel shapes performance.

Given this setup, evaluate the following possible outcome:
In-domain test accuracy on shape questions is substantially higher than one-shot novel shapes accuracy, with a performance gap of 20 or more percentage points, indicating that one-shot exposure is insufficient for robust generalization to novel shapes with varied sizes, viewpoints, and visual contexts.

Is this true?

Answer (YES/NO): NO